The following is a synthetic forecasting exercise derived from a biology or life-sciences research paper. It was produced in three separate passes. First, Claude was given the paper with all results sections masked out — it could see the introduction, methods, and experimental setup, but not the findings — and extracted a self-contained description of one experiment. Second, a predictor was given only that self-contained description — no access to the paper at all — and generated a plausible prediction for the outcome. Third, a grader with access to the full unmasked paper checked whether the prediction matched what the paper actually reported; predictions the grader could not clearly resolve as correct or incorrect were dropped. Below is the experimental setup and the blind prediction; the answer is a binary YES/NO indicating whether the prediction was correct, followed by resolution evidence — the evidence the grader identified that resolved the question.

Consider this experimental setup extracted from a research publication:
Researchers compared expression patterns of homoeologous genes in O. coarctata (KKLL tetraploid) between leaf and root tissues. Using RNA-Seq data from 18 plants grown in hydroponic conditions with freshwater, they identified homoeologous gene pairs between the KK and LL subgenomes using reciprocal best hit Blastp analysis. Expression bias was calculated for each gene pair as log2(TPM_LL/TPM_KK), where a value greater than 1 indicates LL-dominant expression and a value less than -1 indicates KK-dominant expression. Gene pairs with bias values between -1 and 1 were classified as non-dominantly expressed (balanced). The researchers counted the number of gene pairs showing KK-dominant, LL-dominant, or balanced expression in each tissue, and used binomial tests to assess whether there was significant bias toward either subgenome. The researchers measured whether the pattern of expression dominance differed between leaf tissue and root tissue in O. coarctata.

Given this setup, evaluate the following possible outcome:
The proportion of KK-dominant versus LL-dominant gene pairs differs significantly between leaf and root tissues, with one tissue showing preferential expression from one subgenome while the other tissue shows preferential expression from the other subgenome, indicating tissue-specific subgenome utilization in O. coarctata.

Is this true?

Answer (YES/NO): YES